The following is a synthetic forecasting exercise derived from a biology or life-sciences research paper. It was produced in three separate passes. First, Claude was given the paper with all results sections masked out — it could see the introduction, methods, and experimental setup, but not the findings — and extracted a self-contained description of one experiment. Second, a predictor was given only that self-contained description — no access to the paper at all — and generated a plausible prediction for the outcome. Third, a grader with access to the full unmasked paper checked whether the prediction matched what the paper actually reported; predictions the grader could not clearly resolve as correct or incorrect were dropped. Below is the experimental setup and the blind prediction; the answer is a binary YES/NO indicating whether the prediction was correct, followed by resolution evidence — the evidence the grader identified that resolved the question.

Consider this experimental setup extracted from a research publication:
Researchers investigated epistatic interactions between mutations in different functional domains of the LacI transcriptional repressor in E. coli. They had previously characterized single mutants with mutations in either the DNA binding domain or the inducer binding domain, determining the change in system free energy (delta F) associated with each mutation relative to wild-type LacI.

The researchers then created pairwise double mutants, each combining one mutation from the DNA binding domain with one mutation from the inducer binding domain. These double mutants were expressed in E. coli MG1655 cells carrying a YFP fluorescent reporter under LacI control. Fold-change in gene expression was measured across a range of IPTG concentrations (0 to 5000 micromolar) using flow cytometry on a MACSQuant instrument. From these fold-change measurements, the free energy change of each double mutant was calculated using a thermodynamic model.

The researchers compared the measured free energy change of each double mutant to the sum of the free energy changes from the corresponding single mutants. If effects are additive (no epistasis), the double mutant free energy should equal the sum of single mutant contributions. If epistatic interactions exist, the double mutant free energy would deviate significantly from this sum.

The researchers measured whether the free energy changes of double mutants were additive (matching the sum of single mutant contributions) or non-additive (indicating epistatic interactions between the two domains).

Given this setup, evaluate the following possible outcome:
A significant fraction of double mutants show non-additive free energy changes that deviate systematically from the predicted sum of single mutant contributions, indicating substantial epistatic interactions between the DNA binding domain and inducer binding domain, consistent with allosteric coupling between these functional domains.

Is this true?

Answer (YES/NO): NO